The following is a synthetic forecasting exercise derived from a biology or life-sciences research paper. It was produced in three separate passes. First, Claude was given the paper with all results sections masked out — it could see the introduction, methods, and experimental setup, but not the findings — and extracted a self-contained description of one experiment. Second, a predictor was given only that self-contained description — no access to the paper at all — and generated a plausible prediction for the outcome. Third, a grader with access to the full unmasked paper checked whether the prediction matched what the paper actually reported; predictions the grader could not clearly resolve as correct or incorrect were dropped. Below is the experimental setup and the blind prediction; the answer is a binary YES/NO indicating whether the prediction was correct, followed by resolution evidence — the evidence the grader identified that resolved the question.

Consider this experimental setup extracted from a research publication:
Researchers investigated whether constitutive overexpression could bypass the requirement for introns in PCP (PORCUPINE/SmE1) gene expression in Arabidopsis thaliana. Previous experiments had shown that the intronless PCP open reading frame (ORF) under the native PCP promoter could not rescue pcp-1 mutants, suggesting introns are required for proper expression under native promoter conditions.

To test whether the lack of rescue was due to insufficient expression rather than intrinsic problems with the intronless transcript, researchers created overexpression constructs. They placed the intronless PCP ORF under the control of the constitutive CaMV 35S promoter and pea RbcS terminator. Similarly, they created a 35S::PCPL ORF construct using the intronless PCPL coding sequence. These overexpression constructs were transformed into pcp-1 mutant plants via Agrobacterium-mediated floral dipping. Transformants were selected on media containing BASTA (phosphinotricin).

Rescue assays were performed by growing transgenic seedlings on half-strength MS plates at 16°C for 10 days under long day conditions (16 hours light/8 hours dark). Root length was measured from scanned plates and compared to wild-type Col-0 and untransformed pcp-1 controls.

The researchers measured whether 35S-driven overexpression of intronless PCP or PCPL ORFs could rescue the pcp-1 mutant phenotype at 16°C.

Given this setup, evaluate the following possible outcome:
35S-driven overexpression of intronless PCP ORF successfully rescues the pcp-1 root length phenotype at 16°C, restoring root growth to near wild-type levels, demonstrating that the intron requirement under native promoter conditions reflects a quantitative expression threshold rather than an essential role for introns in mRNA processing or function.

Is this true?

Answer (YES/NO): YES